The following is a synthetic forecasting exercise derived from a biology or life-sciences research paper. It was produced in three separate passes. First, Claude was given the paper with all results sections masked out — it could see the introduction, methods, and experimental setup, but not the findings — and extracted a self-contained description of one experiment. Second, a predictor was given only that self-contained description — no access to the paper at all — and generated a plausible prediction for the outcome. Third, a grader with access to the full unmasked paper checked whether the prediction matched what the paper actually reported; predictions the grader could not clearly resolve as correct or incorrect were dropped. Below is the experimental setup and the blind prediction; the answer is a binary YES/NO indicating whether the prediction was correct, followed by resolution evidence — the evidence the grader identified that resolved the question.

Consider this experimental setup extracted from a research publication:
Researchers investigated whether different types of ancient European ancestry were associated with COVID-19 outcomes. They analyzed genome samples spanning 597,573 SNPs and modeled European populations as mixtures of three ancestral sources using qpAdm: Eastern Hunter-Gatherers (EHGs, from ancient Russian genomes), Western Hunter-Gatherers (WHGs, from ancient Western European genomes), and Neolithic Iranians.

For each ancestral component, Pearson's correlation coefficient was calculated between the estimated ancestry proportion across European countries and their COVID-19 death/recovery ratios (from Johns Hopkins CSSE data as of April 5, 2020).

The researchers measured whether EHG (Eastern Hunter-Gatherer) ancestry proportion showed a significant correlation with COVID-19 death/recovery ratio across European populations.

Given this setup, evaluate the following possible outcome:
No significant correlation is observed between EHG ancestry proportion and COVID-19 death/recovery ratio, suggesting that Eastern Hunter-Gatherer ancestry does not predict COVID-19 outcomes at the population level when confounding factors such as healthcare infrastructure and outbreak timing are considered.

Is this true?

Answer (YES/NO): YES